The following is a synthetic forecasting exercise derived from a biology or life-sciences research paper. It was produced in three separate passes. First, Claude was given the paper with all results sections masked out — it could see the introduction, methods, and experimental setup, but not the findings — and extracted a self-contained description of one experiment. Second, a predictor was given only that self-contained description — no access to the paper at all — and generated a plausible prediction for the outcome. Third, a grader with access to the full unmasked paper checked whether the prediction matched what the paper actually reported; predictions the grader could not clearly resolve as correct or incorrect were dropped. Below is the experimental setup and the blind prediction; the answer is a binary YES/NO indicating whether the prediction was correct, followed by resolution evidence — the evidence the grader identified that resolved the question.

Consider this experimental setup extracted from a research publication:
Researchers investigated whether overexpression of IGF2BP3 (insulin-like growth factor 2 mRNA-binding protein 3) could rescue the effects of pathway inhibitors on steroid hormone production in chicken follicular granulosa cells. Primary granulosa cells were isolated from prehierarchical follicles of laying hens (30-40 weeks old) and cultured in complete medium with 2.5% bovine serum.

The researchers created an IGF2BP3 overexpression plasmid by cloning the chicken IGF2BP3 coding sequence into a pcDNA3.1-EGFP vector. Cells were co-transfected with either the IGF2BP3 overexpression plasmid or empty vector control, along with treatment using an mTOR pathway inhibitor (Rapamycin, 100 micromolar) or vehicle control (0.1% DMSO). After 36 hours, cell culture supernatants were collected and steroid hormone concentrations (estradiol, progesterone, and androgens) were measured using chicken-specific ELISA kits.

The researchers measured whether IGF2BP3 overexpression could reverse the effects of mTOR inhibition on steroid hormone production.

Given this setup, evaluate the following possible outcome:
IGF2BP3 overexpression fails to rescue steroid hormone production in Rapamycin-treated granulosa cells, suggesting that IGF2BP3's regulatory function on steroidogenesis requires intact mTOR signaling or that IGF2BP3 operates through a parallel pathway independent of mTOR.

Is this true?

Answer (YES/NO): YES